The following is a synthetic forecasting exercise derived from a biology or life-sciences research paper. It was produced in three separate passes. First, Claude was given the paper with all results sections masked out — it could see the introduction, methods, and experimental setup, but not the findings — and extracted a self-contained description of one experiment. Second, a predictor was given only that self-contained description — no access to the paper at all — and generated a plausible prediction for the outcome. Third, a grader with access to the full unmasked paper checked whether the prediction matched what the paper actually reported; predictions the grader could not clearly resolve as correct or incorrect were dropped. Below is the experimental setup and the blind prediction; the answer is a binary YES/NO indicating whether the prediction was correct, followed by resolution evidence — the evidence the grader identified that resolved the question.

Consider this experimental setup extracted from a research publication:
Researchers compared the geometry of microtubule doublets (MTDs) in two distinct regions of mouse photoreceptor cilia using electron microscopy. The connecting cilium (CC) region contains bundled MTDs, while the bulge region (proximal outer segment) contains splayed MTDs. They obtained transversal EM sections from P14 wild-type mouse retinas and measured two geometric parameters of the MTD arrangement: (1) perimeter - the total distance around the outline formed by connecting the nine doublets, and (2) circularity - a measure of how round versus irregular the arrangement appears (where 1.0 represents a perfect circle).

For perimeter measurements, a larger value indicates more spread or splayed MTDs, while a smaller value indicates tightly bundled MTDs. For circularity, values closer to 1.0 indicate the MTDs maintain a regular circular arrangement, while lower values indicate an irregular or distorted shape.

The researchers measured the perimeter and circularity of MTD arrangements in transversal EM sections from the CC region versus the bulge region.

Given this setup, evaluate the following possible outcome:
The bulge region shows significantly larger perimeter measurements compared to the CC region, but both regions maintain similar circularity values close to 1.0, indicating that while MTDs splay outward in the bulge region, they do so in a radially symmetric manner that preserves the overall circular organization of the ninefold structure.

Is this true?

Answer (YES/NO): NO